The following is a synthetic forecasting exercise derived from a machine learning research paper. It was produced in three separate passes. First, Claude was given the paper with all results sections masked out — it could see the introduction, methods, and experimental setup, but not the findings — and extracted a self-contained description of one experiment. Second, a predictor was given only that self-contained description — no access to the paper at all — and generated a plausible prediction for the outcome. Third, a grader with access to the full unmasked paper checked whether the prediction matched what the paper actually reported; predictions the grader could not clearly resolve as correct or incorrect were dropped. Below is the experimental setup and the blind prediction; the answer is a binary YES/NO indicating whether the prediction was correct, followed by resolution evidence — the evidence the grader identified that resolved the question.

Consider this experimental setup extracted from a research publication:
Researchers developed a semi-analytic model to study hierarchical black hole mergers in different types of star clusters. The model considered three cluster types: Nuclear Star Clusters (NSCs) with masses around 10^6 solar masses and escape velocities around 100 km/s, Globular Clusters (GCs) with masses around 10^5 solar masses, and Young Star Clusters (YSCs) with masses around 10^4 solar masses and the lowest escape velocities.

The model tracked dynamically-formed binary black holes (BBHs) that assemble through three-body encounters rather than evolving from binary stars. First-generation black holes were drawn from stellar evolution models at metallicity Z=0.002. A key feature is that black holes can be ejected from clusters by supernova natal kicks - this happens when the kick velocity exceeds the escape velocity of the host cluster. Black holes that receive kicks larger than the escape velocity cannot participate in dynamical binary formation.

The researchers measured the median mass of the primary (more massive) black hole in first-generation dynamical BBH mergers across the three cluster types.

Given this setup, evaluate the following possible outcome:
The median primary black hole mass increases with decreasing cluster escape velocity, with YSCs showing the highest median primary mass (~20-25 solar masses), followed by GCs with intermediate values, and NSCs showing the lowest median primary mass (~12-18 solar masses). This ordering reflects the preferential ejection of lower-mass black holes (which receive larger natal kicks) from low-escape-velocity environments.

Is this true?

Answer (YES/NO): NO